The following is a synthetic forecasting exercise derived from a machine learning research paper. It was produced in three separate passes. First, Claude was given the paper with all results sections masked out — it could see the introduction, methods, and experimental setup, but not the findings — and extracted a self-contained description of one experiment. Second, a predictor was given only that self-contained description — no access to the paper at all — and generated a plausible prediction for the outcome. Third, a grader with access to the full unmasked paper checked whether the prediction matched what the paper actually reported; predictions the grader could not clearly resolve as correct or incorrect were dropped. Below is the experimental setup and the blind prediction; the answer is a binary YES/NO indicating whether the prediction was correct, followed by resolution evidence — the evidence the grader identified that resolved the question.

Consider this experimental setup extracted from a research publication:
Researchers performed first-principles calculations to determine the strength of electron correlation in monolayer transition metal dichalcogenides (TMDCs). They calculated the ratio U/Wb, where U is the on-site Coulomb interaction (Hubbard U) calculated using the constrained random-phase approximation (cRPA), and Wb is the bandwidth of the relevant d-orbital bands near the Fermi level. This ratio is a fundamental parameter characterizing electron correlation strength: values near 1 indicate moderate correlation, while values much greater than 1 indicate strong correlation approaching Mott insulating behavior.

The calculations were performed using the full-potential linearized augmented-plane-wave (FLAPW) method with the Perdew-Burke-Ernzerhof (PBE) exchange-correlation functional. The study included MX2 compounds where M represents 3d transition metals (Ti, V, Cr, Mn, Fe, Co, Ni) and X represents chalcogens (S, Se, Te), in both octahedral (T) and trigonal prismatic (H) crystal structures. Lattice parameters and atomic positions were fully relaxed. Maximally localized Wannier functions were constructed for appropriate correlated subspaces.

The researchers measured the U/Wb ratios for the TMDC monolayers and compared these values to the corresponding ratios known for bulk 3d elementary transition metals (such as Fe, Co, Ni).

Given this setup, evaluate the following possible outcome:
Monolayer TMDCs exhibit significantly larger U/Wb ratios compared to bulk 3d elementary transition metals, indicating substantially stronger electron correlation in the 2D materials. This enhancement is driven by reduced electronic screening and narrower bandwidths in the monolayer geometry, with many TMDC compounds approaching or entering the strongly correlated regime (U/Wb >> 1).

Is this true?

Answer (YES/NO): NO